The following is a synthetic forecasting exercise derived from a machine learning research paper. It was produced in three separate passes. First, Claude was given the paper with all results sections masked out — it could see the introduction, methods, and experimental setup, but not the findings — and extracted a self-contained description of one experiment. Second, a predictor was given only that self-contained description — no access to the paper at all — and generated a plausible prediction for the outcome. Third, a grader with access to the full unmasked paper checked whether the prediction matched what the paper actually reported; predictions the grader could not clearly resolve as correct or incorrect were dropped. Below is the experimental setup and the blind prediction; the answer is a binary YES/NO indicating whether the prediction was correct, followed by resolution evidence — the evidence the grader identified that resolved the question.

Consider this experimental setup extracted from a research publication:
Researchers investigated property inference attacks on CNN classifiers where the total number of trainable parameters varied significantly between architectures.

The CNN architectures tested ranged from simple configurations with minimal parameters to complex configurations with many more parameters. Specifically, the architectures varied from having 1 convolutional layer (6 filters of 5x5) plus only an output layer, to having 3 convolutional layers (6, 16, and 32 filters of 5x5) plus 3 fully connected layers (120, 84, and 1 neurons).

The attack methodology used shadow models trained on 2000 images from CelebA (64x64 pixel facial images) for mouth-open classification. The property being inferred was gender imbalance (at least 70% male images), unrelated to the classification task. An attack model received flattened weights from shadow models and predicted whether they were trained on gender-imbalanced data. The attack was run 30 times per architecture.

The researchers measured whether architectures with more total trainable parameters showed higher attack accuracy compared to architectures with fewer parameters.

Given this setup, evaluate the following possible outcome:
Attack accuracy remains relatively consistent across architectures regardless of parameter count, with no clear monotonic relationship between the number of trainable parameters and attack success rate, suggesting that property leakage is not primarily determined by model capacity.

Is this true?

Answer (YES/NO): YES